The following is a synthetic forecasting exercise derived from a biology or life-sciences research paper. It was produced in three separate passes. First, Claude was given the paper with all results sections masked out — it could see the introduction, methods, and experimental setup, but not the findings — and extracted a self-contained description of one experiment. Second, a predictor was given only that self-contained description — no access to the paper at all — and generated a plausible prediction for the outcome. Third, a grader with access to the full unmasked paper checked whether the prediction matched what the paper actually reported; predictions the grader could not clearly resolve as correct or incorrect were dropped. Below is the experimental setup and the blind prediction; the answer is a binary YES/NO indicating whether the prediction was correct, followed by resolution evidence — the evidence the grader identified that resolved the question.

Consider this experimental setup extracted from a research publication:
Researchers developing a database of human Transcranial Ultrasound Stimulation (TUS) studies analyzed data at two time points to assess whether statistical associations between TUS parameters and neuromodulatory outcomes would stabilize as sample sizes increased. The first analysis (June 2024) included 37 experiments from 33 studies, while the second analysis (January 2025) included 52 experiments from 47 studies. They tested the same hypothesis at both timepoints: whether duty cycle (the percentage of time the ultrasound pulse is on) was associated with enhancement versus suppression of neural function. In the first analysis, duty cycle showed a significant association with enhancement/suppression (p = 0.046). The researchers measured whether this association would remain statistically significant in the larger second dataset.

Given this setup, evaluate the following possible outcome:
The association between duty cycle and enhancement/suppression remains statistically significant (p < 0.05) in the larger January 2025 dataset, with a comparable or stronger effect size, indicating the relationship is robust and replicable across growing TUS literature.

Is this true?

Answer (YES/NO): NO